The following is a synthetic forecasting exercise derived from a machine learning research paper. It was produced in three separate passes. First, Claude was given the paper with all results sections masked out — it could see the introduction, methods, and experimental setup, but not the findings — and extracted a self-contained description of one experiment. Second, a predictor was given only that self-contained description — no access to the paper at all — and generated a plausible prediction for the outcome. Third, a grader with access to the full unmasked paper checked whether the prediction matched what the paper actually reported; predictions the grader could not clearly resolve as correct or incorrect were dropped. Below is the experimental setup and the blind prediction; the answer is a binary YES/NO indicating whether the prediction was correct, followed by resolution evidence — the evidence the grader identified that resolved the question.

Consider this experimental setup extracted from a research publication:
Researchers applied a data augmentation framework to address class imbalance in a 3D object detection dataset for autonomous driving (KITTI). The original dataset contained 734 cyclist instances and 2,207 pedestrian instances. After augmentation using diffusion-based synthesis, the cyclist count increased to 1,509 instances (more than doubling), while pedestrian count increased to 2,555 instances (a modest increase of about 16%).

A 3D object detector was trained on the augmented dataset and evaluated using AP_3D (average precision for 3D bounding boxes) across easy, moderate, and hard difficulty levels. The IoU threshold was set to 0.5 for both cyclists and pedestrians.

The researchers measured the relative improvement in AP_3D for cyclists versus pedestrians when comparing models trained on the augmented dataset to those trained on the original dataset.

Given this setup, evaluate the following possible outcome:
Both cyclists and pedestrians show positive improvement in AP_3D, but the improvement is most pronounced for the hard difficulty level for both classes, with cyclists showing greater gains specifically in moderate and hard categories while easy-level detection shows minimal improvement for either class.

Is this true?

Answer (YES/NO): NO